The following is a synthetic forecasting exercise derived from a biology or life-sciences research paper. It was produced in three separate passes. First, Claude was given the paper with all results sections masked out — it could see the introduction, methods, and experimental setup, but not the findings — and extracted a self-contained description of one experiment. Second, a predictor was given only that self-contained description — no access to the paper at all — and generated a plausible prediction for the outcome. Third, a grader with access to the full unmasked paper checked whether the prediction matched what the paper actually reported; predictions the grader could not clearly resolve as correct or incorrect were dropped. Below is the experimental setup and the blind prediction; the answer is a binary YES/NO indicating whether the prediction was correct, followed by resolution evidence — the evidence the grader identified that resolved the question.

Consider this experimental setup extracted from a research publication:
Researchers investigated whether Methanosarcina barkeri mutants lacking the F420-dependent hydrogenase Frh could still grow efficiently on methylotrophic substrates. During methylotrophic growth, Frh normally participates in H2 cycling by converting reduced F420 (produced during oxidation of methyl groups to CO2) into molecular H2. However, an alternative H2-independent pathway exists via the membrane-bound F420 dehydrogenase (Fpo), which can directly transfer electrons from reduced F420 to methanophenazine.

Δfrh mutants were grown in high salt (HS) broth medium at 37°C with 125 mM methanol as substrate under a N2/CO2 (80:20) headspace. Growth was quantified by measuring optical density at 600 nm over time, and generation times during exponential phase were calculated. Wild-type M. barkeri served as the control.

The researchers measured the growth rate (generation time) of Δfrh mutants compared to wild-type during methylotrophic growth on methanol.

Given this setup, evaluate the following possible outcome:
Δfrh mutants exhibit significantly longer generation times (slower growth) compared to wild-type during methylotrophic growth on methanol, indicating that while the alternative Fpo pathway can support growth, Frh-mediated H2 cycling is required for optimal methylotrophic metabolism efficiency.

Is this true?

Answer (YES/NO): YES